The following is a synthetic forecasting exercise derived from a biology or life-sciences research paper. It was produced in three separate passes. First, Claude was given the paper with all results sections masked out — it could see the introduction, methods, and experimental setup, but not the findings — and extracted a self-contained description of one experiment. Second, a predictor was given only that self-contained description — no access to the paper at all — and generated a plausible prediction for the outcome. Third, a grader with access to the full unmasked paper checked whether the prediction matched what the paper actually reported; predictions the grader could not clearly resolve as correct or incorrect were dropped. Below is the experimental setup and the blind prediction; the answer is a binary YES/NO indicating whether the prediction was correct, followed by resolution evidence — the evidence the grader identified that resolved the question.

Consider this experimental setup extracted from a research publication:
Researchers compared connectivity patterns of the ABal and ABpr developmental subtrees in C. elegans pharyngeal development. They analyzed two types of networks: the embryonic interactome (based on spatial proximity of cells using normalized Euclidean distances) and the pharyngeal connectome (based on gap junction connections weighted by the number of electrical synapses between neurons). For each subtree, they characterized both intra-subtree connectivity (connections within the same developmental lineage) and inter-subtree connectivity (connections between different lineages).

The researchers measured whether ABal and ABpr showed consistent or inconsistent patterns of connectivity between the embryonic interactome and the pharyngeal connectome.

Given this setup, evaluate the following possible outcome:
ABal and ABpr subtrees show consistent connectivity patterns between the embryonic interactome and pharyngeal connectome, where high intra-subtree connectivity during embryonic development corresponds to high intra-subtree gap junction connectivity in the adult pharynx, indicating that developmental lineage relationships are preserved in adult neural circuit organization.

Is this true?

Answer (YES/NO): NO